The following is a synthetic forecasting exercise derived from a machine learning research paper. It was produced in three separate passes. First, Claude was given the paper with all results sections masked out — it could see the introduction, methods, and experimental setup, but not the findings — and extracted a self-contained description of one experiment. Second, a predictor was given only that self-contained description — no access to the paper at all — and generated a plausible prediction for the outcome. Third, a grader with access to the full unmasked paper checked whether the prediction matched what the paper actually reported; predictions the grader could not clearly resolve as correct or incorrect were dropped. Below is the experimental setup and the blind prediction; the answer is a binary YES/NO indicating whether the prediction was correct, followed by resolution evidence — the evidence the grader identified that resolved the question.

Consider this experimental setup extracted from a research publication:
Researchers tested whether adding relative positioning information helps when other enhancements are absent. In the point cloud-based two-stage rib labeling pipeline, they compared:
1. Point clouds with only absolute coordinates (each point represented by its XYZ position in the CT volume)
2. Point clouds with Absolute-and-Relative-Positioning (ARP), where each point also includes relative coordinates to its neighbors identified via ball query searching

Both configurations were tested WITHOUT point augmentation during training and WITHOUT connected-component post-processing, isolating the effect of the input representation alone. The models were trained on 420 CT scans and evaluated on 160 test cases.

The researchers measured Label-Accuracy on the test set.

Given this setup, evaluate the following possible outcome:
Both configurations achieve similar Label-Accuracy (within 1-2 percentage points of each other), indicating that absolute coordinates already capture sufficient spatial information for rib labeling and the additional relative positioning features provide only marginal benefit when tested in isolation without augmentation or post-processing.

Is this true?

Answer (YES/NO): YES